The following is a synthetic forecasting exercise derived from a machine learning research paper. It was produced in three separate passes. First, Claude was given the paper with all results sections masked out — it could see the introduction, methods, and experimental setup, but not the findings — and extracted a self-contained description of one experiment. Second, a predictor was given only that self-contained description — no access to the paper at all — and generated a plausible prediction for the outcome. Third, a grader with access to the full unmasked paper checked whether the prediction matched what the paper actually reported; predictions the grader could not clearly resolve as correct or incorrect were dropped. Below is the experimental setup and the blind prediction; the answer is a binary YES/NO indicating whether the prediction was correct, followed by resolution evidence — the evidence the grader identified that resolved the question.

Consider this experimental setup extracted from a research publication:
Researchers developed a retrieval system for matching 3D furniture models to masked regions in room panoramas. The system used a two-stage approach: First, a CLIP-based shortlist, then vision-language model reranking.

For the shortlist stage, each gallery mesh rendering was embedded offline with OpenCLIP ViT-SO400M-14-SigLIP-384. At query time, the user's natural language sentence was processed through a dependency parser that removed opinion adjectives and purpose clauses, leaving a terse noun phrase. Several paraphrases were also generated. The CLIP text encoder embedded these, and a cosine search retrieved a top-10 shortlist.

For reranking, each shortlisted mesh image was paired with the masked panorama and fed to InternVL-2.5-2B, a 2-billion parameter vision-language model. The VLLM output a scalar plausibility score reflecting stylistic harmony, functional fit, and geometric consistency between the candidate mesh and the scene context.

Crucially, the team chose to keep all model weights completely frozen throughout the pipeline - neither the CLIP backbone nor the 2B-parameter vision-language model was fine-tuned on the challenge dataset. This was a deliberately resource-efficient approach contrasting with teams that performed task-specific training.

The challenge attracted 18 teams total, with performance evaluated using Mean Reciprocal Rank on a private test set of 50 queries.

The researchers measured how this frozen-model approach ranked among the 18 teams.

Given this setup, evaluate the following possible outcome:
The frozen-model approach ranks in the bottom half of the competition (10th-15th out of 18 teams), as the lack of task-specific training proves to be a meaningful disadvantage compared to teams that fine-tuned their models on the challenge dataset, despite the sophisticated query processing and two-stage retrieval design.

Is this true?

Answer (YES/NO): NO